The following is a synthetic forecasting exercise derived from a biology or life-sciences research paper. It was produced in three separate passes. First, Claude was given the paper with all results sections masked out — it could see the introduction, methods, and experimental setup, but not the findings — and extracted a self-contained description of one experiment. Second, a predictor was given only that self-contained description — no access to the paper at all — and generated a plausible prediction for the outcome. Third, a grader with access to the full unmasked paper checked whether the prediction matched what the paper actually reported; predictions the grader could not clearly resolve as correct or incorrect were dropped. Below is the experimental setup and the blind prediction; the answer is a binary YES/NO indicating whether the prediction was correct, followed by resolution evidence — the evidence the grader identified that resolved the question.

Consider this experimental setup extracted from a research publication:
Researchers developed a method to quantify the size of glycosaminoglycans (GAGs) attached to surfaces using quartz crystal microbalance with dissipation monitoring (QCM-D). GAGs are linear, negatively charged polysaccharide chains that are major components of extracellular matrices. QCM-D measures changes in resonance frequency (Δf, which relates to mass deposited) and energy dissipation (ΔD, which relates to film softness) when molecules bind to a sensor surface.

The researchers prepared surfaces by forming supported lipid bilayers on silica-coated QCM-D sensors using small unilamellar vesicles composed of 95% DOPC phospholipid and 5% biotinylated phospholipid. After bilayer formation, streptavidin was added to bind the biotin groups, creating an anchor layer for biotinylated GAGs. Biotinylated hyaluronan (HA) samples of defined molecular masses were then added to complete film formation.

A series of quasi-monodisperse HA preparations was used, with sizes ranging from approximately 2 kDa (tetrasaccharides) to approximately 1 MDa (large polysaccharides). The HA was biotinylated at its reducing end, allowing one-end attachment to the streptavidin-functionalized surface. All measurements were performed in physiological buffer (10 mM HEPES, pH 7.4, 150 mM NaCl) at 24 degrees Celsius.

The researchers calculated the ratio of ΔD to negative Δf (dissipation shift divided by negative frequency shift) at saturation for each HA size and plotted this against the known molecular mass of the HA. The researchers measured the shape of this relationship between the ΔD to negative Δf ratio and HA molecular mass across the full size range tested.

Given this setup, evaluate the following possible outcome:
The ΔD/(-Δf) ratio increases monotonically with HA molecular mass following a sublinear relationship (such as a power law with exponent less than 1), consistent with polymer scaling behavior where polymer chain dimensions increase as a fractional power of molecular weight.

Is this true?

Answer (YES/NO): NO